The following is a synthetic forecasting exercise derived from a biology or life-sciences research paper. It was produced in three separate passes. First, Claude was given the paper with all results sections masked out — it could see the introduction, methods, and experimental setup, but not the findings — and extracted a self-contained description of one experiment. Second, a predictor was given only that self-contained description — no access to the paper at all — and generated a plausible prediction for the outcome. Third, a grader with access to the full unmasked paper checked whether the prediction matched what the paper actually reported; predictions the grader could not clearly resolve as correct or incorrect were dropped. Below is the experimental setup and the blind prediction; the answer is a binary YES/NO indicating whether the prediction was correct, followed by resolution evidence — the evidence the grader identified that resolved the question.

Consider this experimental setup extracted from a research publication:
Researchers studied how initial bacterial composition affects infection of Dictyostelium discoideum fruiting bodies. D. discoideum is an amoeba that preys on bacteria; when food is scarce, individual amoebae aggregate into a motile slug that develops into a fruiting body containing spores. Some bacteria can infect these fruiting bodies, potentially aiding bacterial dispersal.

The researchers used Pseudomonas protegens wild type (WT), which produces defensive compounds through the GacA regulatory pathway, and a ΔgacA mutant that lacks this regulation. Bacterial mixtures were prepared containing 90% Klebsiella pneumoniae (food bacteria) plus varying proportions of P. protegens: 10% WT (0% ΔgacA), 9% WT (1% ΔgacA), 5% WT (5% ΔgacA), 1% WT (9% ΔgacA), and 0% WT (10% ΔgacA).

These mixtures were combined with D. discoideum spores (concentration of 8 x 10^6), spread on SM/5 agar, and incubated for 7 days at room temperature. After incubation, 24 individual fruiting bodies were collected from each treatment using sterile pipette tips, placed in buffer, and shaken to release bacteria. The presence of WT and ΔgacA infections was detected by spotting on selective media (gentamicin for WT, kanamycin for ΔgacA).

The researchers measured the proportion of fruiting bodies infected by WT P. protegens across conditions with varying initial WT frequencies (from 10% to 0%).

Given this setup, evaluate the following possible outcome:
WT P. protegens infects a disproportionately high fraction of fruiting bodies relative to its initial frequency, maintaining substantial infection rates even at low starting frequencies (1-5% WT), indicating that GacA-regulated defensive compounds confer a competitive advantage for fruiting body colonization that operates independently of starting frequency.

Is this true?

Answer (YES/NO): NO